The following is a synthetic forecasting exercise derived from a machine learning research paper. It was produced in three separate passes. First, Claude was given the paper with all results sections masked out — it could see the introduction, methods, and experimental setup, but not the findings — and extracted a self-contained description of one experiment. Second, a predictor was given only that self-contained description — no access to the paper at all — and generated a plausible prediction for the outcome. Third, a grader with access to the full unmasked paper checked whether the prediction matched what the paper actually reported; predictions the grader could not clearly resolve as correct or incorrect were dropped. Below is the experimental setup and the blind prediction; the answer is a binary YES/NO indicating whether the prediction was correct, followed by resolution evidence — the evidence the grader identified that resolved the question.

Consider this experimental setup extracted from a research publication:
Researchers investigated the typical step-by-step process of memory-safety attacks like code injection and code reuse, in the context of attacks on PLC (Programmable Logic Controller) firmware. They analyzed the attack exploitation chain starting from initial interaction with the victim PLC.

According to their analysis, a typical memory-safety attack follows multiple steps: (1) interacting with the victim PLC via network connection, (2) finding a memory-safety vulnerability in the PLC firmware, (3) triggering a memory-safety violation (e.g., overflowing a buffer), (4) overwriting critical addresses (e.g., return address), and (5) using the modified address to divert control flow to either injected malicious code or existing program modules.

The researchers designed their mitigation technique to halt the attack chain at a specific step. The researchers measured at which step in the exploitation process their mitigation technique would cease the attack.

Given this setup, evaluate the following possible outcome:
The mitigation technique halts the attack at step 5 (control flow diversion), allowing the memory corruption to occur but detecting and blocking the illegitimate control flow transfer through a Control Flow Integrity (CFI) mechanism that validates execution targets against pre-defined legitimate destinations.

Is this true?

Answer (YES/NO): NO